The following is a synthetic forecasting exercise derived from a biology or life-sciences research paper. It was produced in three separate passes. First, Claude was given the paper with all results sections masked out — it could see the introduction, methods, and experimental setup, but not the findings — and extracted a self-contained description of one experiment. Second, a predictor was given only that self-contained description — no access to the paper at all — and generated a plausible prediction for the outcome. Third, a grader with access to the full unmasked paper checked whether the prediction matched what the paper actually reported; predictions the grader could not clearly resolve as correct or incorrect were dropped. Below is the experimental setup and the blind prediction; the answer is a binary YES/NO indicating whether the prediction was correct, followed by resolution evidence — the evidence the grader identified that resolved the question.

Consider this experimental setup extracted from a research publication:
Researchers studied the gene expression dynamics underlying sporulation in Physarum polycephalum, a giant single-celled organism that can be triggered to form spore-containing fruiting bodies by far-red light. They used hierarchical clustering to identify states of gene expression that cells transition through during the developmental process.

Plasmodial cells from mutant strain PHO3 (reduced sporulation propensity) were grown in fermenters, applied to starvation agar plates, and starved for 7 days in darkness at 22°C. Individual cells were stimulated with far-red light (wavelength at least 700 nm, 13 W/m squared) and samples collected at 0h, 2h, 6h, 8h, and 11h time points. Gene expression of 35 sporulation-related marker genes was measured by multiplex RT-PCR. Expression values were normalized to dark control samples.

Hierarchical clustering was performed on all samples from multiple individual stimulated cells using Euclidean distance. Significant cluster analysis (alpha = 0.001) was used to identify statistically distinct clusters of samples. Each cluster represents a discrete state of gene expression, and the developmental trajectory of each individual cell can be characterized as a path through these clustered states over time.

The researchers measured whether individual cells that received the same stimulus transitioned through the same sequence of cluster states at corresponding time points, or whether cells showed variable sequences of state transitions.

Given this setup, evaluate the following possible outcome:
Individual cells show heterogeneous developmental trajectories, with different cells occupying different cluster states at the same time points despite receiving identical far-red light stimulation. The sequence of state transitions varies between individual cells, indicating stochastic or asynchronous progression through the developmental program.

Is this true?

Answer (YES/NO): YES